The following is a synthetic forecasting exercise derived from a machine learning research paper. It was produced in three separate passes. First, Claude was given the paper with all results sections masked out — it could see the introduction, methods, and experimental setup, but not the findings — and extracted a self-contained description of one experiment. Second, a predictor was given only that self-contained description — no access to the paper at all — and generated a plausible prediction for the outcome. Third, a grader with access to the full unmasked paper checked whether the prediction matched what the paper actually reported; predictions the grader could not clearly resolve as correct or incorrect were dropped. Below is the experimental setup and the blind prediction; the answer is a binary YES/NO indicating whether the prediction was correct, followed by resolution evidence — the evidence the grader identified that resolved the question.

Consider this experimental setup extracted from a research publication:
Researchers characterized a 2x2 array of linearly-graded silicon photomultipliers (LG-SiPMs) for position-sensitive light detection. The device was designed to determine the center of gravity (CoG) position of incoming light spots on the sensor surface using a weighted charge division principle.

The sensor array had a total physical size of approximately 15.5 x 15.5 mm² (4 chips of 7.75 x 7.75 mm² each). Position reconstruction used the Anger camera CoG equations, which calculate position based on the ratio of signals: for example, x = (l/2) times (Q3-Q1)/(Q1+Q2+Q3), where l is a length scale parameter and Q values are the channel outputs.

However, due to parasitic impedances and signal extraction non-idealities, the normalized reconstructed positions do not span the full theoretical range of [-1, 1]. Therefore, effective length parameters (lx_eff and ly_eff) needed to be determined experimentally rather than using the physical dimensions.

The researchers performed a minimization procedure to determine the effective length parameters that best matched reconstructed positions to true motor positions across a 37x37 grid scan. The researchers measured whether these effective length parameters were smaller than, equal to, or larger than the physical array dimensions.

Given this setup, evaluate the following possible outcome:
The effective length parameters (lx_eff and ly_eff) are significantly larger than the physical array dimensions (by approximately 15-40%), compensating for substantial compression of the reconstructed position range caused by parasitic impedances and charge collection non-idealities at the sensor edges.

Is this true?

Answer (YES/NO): YES